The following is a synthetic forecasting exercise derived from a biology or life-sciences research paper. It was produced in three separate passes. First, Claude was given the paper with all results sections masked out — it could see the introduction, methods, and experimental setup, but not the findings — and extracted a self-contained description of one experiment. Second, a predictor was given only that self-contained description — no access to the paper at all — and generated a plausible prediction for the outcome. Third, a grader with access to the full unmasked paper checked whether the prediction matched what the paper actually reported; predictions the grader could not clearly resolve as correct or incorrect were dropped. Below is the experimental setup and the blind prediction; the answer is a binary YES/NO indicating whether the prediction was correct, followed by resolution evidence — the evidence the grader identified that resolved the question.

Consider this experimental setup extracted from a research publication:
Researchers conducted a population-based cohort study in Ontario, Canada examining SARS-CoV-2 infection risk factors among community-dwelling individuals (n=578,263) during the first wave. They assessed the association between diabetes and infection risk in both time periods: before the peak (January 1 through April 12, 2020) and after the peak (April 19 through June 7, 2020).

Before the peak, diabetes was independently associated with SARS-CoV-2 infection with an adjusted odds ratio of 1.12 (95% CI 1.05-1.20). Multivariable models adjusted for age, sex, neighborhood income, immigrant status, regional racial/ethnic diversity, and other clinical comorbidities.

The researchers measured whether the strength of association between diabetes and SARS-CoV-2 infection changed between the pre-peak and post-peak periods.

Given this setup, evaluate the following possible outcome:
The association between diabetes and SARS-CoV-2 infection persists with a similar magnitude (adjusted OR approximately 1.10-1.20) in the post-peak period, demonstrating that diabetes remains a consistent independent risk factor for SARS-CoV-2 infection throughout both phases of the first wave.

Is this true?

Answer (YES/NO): NO